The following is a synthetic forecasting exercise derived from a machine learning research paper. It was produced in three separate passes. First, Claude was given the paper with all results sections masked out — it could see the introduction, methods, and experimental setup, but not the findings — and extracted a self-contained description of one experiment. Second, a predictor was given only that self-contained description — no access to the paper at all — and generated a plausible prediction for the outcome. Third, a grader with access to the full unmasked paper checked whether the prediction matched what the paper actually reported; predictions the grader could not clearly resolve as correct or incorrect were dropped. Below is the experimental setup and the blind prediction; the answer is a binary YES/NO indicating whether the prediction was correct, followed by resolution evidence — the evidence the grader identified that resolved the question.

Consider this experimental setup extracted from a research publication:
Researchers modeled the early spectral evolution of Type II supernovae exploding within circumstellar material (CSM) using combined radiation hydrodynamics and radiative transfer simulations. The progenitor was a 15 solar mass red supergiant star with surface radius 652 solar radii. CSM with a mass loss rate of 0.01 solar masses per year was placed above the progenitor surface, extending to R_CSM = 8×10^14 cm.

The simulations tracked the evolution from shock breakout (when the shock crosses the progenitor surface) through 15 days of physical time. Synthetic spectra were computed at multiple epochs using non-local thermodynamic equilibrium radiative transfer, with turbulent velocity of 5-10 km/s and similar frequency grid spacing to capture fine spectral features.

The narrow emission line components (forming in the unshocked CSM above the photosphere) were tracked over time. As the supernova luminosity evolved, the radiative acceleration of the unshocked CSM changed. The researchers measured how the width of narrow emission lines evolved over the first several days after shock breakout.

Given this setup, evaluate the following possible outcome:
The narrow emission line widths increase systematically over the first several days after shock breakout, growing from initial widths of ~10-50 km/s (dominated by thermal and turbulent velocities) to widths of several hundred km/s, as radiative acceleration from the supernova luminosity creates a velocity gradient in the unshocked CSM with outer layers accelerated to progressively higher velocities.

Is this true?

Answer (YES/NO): NO